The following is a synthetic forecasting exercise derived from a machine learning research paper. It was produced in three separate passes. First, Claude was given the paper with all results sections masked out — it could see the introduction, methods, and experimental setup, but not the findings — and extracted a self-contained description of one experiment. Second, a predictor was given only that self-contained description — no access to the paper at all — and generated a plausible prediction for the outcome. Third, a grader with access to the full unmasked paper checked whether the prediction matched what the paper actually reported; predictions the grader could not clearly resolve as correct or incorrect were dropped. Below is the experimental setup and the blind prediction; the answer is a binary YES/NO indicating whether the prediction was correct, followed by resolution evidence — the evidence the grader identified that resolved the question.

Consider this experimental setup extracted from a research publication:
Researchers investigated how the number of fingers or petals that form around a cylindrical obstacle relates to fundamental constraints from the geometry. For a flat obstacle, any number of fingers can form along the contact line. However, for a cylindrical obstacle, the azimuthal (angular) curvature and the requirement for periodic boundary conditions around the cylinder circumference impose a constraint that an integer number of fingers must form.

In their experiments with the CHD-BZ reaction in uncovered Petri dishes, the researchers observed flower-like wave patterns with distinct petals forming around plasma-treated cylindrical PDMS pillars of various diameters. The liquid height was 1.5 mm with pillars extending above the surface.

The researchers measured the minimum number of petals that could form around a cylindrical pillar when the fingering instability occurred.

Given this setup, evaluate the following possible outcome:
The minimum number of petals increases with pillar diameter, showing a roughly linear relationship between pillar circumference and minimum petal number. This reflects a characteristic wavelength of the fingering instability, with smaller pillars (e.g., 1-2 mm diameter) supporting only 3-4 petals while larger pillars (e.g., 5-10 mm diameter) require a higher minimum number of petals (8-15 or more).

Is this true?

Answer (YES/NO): NO